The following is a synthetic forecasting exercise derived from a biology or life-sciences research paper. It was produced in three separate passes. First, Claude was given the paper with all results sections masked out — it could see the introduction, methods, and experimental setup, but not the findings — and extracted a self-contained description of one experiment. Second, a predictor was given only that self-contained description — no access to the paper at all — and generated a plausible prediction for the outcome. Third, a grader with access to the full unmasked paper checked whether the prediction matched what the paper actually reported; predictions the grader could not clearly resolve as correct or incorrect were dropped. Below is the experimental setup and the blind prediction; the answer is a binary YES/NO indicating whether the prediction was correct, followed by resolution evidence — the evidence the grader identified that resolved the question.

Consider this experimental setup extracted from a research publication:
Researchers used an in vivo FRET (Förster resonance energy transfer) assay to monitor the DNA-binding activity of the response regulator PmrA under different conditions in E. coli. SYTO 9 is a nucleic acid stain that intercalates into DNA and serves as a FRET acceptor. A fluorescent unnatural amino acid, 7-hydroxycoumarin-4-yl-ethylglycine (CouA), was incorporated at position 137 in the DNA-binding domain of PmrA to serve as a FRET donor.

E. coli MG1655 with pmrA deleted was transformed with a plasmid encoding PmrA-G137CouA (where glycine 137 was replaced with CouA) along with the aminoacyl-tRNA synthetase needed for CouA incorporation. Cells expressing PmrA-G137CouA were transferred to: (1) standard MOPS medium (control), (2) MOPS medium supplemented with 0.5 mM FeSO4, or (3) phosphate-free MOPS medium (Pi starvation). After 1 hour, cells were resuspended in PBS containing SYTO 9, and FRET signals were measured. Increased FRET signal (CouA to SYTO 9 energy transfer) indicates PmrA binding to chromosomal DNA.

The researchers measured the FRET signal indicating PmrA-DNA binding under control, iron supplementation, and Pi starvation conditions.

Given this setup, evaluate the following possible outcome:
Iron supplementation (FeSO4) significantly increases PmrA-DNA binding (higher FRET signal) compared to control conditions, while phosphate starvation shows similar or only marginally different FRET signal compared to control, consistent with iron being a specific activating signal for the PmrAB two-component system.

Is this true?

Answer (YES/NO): NO